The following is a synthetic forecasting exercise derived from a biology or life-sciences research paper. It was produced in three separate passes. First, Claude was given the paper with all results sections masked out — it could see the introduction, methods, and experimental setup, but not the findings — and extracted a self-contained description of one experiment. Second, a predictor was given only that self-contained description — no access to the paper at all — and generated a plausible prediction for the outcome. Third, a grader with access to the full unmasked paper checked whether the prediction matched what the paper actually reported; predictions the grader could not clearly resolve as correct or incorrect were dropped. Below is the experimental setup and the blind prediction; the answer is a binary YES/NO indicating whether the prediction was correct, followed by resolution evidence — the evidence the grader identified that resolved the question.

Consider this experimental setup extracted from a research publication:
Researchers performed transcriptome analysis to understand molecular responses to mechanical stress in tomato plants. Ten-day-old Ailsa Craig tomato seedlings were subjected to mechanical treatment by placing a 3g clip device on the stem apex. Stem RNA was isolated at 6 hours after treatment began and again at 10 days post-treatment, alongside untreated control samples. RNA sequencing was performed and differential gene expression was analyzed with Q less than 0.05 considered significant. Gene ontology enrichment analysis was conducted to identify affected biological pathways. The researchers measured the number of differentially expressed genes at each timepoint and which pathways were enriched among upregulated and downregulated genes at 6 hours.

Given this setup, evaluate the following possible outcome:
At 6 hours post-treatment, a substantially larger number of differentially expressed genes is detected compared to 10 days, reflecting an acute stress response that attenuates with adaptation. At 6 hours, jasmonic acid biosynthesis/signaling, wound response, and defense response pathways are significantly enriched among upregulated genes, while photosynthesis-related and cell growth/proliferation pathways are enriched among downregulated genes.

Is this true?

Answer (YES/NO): NO